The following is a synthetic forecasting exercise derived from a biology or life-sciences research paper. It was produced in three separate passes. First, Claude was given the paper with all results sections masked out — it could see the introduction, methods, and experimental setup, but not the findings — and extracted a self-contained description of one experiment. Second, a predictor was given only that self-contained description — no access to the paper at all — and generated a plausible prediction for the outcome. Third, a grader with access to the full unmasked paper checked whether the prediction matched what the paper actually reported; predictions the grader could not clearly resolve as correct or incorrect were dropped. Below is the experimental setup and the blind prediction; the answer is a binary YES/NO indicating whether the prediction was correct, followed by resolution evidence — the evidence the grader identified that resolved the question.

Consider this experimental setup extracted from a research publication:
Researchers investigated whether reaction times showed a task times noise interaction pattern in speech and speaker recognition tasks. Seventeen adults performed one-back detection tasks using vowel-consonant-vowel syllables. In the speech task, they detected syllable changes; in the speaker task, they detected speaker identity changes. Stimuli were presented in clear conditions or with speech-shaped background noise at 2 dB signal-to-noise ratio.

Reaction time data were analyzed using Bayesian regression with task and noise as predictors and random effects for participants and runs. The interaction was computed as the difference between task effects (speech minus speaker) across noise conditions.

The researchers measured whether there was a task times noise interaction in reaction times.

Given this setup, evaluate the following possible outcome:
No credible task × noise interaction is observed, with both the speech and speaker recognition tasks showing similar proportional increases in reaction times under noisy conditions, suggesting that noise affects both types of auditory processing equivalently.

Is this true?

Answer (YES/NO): YES